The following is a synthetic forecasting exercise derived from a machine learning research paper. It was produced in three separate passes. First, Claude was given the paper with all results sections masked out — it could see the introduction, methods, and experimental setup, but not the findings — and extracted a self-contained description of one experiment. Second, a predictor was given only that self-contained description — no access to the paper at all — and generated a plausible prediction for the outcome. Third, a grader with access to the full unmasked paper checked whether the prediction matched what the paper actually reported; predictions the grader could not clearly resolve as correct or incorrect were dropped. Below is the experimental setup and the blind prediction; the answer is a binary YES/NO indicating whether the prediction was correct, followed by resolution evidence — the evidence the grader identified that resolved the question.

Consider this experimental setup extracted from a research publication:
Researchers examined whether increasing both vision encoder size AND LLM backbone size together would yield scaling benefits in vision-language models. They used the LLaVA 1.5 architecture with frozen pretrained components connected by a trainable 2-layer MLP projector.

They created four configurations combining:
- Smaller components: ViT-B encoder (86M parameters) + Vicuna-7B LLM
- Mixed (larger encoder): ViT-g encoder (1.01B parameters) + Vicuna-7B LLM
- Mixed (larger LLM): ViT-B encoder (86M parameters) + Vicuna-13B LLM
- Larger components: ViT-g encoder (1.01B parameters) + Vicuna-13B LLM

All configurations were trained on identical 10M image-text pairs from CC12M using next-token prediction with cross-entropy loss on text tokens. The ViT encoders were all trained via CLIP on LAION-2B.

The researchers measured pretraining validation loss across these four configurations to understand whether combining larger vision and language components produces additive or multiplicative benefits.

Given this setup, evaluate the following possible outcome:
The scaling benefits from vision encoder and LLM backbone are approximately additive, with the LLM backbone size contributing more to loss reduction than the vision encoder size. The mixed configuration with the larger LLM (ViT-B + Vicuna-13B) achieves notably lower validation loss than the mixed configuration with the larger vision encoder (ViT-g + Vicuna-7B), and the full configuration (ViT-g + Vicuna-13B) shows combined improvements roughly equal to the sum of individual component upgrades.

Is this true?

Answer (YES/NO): NO